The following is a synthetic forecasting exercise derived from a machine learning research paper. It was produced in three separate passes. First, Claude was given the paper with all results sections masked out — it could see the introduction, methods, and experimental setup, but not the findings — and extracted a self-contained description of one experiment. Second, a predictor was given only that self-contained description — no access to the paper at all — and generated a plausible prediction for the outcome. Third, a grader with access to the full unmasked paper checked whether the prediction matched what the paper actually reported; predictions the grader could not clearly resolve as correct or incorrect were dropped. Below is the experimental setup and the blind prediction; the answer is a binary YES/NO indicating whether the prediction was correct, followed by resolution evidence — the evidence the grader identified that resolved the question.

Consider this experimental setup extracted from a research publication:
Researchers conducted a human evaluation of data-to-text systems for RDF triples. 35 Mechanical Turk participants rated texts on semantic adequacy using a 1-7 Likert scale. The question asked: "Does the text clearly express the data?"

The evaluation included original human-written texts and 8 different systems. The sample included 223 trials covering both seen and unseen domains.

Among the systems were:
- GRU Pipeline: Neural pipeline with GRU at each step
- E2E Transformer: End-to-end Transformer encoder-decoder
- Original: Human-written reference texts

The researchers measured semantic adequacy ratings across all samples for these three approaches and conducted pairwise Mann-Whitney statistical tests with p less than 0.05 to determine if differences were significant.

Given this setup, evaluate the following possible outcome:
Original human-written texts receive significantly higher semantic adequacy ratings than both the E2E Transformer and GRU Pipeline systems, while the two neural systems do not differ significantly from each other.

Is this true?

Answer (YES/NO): YES